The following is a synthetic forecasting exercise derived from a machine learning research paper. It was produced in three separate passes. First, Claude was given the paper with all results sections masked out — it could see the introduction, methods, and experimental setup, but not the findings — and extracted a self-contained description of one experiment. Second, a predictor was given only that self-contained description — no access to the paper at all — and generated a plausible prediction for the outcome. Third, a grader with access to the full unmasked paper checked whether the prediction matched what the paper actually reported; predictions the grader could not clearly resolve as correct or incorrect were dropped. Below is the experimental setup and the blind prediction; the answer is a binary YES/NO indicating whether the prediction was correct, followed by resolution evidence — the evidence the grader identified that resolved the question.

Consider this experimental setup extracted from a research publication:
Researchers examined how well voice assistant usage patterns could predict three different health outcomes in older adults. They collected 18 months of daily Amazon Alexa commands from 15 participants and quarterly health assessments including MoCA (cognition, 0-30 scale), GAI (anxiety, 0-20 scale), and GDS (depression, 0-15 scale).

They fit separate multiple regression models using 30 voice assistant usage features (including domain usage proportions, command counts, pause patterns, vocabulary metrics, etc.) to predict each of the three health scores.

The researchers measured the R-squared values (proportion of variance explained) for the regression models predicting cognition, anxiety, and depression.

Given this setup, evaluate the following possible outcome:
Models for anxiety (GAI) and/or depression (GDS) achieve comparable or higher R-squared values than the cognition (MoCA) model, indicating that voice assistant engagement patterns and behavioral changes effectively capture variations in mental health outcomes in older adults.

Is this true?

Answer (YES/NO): YES